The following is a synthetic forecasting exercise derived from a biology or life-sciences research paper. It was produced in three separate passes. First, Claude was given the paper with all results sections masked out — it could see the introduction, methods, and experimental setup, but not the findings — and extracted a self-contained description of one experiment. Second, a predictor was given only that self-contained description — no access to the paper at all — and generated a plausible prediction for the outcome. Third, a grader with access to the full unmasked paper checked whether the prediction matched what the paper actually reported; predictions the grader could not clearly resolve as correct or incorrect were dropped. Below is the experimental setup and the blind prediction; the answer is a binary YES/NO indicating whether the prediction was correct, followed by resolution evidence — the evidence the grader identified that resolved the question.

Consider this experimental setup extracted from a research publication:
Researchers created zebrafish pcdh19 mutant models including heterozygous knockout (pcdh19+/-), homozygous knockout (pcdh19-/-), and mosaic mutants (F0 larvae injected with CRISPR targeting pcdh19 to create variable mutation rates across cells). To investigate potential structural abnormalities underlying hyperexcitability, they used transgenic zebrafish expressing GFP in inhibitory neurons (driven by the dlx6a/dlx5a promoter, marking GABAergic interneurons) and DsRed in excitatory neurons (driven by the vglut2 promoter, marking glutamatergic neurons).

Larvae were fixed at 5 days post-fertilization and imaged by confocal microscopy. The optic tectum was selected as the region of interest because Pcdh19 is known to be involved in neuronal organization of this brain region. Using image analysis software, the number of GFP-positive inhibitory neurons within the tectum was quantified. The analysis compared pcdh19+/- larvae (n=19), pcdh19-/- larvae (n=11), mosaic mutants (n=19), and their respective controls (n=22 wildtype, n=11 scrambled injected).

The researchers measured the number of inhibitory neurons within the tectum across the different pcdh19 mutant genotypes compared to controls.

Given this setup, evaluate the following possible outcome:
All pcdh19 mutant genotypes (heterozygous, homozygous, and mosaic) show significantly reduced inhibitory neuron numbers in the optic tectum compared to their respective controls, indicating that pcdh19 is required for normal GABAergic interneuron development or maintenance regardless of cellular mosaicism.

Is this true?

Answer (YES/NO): NO